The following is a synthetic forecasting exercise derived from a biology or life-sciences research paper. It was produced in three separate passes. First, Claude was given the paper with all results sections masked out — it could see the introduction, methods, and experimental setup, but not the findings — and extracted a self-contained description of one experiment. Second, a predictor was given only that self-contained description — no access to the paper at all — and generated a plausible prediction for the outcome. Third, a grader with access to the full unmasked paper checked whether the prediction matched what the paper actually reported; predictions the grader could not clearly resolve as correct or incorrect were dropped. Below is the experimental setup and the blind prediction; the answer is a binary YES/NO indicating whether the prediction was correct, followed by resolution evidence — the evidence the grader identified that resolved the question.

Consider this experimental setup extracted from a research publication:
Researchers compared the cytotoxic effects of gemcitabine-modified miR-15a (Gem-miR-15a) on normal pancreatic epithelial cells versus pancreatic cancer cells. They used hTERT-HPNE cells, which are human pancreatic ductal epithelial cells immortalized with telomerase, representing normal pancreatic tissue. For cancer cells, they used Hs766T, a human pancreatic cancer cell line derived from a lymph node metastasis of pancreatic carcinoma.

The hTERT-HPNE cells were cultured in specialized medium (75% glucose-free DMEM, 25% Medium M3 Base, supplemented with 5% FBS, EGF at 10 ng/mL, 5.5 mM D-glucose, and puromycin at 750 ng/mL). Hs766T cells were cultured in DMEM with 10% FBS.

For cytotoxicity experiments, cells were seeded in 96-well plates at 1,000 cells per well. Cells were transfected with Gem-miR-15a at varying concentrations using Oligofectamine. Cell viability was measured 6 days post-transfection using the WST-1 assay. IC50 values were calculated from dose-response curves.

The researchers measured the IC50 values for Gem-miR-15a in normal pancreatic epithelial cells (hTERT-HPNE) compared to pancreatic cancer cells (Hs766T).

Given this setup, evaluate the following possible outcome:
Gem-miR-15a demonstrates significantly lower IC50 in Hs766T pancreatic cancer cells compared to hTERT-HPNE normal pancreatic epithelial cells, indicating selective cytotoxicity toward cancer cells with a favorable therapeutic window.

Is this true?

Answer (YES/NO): NO